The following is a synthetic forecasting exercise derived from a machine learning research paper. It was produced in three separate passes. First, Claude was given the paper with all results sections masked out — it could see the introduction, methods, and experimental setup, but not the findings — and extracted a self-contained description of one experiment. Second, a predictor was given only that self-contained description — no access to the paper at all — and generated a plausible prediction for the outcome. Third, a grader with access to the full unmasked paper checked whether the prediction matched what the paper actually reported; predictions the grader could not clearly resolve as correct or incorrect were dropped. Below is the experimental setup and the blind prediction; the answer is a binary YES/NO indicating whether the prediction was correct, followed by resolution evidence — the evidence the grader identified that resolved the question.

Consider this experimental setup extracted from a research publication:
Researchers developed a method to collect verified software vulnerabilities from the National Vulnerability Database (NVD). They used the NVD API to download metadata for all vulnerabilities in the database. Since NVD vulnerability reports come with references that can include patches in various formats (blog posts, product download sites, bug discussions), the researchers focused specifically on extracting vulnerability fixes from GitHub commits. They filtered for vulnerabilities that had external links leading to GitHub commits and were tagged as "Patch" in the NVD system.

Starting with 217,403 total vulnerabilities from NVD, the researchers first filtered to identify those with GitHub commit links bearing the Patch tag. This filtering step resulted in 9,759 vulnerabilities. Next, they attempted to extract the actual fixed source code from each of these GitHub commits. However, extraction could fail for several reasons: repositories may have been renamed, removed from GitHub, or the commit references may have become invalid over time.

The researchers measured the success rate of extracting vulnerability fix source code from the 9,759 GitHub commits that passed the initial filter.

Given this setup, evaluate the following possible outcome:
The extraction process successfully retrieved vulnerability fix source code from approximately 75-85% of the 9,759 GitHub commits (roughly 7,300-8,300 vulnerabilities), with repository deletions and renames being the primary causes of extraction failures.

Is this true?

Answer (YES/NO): NO